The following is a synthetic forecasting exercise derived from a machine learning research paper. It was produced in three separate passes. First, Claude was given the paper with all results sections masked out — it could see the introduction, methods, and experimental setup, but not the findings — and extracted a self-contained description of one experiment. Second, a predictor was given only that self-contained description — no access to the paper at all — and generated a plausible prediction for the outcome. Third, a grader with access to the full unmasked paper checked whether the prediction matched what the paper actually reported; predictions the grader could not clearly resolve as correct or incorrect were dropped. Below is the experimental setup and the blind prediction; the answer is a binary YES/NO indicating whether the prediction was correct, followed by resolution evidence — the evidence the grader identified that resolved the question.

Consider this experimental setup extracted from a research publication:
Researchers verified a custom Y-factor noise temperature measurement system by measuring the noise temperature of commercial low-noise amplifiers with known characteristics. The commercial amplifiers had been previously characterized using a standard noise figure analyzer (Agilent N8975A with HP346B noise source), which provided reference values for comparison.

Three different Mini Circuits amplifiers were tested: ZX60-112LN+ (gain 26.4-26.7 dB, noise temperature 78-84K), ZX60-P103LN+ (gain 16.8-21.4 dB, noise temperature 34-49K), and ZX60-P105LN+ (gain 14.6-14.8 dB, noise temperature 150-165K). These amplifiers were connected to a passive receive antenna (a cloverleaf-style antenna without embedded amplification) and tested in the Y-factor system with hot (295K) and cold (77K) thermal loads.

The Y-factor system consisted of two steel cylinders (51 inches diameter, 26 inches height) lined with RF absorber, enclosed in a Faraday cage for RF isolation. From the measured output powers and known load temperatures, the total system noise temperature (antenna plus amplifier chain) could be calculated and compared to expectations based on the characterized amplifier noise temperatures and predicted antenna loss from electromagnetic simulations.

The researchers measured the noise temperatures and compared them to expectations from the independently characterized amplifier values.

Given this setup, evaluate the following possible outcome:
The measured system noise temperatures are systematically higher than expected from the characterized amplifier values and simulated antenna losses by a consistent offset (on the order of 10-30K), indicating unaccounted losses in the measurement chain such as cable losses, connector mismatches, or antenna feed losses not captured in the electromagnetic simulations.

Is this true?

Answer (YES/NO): NO